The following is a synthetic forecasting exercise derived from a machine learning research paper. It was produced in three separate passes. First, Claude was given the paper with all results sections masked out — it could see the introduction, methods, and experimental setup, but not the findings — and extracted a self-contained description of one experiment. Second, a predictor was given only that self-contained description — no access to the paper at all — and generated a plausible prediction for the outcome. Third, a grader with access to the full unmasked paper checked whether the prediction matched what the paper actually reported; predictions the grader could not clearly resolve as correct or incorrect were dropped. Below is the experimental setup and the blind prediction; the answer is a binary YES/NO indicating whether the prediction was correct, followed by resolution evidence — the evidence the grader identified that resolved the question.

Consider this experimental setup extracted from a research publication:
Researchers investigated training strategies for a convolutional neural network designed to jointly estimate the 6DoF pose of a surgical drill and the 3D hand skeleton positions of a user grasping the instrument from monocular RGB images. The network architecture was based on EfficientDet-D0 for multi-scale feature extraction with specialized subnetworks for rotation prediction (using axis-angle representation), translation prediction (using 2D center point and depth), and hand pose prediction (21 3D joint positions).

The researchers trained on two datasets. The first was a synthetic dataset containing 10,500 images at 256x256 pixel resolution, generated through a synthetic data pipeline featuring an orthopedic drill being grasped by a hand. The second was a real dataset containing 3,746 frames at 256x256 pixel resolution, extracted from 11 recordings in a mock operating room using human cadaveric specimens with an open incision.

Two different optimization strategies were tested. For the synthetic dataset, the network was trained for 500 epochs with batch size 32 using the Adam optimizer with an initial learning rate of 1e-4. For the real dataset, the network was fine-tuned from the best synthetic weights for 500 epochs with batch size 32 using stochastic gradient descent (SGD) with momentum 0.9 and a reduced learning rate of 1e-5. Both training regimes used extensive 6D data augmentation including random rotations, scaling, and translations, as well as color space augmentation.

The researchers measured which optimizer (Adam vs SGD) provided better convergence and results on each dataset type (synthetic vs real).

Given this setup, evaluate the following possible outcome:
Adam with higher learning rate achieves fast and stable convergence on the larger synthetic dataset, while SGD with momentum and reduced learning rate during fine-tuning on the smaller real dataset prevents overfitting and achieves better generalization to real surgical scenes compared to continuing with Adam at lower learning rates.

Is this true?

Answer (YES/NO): NO